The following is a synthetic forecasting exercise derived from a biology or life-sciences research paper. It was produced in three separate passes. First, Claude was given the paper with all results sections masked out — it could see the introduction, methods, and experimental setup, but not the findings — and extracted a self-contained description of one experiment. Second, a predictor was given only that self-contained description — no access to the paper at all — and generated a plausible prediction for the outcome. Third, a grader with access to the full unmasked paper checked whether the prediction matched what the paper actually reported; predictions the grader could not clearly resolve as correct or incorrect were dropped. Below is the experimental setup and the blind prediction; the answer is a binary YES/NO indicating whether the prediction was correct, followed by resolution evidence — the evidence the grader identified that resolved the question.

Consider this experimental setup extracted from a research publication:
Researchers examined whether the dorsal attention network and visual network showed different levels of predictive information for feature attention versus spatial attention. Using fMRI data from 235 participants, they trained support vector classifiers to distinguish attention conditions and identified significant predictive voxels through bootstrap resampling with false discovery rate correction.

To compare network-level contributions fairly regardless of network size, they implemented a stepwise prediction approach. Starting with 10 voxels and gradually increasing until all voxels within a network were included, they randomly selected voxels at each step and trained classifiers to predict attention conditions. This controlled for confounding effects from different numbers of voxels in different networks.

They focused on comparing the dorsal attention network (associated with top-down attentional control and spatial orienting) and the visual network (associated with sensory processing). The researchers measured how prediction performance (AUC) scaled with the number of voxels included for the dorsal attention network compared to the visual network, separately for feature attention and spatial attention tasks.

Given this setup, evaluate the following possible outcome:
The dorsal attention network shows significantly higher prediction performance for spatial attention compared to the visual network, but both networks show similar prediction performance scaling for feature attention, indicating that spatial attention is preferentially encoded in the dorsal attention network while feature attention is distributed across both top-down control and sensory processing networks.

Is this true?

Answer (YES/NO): NO